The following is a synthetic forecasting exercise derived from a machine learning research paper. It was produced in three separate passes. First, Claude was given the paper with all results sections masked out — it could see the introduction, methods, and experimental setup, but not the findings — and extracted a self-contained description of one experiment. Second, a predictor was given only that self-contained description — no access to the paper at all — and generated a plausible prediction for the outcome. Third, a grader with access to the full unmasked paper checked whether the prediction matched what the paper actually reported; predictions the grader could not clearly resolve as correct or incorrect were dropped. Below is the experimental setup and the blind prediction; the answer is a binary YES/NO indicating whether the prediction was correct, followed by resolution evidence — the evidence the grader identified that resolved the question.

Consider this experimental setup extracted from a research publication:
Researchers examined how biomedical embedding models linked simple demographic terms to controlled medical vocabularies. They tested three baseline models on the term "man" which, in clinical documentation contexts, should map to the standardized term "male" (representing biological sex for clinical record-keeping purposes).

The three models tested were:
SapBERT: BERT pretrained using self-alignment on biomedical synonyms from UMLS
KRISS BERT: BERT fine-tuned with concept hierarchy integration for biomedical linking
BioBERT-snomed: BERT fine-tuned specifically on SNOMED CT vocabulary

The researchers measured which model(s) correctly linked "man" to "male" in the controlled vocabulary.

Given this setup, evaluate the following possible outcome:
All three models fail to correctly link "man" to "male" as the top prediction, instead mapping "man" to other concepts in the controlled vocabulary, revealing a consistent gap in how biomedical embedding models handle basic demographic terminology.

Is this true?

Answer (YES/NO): NO